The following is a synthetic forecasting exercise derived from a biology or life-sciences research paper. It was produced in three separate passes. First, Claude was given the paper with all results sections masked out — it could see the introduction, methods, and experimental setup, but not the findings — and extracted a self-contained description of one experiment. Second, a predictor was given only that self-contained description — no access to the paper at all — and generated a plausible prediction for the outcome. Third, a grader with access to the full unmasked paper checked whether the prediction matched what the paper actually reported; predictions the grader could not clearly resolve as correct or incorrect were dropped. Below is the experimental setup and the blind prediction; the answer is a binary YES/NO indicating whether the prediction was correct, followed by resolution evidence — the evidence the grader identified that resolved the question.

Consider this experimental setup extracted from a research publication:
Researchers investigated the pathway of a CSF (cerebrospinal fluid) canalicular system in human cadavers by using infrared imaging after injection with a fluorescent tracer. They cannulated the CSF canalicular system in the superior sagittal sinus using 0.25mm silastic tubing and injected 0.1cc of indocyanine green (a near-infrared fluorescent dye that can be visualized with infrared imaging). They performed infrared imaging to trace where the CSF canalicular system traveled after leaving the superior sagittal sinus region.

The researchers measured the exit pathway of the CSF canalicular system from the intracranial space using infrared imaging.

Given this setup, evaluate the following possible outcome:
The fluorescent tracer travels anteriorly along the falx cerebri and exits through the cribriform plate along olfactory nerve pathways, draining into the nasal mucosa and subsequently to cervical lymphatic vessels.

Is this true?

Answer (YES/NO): NO